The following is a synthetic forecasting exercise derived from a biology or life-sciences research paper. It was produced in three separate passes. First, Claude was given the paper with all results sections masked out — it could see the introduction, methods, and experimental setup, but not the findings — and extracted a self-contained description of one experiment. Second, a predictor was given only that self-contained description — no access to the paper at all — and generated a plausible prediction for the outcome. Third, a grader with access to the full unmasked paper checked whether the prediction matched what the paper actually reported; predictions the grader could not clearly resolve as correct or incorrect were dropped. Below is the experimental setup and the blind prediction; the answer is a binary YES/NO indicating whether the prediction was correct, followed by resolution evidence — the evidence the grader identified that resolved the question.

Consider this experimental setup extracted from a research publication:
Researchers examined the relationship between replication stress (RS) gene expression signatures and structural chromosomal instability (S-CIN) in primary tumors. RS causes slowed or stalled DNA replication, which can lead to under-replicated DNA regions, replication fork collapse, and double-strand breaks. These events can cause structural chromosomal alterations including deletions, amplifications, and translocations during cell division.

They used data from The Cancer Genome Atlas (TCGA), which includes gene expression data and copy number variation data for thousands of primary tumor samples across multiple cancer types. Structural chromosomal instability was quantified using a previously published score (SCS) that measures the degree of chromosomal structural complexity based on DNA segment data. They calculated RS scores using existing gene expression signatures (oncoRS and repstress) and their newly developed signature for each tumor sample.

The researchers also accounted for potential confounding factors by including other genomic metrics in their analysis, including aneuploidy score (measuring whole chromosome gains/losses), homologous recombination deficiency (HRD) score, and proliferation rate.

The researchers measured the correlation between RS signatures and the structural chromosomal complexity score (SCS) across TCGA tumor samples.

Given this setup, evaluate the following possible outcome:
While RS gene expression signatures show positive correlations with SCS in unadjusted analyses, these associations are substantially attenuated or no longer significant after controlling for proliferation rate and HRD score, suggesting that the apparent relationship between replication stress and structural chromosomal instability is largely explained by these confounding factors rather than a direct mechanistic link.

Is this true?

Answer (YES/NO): NO